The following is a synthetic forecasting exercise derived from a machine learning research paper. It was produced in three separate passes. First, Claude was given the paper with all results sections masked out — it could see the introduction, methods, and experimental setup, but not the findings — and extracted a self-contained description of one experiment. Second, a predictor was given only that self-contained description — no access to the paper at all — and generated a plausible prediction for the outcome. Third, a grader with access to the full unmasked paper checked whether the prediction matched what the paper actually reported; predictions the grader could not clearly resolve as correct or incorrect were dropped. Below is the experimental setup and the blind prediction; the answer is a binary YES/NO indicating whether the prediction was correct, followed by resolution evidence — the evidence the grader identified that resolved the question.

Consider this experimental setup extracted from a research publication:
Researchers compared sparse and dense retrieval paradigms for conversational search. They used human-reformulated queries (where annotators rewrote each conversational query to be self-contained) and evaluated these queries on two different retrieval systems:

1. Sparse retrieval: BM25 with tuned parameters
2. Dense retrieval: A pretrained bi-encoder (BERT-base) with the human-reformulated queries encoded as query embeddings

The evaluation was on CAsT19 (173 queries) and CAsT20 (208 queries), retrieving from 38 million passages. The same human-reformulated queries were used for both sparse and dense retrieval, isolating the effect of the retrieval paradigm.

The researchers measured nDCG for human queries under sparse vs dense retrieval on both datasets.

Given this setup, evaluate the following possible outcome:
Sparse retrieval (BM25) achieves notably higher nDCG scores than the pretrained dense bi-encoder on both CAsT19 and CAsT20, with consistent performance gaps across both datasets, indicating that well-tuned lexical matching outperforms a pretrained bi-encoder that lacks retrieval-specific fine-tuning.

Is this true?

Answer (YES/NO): NO